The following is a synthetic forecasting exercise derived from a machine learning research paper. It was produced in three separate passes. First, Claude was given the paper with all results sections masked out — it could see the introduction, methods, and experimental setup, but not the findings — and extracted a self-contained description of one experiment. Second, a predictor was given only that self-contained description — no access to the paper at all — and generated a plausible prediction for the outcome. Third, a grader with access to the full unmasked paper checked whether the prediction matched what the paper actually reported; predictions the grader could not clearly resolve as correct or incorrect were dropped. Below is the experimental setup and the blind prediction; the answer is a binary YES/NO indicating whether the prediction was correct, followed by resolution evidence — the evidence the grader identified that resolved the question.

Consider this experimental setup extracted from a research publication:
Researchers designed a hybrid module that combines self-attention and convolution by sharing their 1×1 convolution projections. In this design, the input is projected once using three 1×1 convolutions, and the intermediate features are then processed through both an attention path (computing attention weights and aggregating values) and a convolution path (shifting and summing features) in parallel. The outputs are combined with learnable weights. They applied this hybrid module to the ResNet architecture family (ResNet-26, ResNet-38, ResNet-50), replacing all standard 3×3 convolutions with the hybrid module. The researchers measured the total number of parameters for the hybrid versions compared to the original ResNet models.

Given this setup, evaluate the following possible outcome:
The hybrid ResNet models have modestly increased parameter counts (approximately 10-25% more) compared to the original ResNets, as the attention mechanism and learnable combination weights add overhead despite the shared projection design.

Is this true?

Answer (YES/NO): NO